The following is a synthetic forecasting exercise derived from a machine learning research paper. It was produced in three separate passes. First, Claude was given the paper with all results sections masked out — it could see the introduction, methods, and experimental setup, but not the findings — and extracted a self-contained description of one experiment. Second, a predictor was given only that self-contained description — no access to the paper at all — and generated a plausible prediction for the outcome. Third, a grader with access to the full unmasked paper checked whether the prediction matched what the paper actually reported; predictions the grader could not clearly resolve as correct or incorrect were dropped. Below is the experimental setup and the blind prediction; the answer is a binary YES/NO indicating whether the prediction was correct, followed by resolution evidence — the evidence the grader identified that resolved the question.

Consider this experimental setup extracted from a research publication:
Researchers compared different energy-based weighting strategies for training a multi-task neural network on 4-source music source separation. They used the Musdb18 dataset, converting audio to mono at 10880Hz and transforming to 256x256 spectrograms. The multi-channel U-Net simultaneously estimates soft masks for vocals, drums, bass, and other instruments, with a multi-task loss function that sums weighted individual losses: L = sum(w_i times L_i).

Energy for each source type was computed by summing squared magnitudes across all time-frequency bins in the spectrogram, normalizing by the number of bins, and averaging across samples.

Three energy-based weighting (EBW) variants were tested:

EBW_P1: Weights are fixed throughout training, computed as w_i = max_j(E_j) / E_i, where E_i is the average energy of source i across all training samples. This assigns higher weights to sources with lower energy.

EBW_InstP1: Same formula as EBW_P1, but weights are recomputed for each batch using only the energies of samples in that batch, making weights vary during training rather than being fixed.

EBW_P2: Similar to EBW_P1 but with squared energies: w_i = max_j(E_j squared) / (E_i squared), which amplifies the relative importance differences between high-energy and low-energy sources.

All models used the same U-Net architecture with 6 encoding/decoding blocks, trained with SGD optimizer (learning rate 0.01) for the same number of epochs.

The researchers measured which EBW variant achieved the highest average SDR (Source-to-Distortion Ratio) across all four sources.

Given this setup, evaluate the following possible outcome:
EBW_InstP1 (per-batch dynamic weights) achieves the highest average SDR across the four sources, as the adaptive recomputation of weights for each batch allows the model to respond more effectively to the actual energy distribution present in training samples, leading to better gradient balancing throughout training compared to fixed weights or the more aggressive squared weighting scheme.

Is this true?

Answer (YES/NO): NO